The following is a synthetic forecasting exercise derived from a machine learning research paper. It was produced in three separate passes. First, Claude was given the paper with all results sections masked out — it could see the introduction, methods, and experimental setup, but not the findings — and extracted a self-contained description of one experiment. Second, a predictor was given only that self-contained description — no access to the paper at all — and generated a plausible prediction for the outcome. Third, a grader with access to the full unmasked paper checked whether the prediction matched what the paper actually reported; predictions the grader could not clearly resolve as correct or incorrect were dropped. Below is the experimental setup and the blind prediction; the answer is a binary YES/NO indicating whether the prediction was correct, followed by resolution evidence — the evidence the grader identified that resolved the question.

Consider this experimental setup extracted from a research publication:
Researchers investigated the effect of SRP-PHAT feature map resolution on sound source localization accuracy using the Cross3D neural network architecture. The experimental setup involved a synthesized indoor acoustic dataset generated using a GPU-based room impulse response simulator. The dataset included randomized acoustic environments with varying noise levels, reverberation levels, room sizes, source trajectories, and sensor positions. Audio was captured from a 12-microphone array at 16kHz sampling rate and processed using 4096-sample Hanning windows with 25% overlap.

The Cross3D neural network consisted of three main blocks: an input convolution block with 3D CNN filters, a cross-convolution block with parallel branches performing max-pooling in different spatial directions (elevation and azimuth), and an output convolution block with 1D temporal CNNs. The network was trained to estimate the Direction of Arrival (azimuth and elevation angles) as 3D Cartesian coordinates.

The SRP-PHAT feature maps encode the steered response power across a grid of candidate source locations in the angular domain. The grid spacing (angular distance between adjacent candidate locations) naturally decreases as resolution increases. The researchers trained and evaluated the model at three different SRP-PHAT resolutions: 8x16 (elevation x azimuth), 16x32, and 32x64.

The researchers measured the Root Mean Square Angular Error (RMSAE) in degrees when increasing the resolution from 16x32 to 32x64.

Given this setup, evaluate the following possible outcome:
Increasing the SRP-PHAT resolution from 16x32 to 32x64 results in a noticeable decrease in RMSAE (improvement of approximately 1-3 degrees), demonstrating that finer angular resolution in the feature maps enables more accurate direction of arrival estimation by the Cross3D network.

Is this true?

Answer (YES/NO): NO